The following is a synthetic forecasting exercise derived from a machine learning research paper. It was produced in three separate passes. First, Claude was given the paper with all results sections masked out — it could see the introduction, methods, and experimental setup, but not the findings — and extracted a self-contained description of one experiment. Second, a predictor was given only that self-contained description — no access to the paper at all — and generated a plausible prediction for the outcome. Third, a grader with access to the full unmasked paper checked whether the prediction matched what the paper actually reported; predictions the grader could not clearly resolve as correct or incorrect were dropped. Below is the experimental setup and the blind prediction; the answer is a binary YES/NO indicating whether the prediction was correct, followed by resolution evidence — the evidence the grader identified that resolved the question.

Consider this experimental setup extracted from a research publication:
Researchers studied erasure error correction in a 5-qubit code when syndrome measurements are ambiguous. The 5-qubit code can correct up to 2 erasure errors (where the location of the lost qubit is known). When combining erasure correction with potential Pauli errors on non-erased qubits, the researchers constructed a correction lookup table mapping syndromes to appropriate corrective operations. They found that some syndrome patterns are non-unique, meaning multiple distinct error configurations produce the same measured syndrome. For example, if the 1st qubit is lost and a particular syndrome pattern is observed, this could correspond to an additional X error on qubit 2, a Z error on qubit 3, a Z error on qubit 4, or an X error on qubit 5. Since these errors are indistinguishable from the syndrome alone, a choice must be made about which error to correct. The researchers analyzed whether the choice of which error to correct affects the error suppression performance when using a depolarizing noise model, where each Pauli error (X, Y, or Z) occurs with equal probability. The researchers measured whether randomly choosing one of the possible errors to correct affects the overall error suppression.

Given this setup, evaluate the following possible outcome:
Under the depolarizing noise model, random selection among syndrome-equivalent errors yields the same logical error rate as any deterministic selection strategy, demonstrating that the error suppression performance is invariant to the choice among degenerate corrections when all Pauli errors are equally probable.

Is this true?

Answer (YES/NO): YES